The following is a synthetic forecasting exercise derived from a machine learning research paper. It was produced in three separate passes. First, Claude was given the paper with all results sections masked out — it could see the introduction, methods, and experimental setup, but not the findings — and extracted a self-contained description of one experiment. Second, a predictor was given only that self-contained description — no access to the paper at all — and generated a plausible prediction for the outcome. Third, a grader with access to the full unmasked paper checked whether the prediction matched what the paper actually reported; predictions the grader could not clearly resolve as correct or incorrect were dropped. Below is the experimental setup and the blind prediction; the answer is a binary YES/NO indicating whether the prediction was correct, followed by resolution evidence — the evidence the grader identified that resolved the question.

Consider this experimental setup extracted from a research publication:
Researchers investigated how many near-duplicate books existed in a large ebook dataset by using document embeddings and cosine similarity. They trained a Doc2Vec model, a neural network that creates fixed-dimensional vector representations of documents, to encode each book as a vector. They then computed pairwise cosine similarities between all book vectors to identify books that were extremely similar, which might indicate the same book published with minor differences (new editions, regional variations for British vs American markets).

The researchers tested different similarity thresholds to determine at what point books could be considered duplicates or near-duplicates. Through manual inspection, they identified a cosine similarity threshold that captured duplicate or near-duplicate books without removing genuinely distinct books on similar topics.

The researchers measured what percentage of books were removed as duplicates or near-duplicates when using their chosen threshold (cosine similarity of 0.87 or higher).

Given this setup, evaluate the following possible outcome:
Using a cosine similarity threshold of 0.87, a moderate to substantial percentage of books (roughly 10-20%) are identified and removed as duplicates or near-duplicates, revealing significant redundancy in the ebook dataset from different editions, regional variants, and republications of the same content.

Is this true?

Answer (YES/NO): NO